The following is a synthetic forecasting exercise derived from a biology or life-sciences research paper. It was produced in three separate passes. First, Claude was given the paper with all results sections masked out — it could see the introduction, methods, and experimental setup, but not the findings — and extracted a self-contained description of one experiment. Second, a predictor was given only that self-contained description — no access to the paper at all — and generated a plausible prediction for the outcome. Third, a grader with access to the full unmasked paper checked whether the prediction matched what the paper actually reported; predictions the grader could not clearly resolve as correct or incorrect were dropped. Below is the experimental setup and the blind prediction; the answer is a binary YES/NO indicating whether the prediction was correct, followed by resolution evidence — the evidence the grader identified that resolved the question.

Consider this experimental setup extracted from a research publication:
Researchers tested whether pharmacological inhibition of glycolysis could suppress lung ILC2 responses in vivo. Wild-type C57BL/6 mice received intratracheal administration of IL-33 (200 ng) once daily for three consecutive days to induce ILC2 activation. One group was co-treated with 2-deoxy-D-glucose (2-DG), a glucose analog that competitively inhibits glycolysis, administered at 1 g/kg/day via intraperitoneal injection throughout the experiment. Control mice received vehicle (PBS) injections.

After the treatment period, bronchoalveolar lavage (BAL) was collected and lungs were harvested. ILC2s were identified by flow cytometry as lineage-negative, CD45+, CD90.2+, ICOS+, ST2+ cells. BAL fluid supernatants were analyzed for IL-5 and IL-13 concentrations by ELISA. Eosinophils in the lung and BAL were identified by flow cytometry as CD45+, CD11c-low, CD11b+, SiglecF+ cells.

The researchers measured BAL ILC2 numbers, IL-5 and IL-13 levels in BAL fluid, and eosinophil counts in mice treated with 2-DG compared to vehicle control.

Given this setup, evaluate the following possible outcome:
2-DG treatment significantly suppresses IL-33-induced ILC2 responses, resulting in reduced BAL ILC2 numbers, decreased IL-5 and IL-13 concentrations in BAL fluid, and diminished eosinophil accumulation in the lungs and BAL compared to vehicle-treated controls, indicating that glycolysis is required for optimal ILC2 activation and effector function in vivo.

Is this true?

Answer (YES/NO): NO